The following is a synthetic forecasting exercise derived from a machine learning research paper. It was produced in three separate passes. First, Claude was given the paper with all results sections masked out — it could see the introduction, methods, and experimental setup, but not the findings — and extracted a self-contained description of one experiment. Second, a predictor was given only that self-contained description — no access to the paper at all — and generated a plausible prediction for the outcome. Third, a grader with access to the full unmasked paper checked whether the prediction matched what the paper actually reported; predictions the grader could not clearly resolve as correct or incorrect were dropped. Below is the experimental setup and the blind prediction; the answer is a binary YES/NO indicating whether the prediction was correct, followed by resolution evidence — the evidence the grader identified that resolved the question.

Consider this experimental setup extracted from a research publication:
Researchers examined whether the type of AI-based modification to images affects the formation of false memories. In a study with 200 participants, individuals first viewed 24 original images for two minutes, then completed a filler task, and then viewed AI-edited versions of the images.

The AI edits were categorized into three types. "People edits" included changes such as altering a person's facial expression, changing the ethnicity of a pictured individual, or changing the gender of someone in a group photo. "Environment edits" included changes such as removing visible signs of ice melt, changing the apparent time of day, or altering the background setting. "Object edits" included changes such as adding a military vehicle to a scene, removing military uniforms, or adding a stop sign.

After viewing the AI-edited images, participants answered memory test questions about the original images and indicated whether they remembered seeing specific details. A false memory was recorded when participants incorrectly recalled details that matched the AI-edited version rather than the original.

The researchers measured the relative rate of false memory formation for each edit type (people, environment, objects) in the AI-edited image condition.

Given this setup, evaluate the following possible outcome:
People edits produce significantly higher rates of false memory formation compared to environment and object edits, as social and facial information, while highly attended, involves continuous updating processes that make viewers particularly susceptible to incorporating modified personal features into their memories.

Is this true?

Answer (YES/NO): NO